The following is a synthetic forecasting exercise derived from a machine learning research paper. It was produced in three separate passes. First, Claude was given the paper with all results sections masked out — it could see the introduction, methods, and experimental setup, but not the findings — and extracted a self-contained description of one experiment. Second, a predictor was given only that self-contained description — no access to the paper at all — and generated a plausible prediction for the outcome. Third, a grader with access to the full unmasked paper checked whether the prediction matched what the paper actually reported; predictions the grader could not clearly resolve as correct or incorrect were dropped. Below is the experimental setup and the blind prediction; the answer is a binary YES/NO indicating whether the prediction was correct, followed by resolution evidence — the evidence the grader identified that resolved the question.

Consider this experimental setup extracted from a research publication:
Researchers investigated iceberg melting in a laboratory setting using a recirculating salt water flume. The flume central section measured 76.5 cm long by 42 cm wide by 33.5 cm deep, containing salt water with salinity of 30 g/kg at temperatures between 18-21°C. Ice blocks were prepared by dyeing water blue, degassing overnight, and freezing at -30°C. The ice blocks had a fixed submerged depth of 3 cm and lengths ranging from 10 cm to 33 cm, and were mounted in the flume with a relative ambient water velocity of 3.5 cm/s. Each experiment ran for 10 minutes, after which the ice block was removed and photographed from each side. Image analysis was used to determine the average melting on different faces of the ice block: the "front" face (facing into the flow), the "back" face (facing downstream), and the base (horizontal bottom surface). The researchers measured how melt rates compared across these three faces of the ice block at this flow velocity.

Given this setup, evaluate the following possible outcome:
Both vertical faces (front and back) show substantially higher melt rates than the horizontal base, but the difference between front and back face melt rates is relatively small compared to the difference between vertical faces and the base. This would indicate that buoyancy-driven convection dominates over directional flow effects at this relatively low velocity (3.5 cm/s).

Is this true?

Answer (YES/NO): NO